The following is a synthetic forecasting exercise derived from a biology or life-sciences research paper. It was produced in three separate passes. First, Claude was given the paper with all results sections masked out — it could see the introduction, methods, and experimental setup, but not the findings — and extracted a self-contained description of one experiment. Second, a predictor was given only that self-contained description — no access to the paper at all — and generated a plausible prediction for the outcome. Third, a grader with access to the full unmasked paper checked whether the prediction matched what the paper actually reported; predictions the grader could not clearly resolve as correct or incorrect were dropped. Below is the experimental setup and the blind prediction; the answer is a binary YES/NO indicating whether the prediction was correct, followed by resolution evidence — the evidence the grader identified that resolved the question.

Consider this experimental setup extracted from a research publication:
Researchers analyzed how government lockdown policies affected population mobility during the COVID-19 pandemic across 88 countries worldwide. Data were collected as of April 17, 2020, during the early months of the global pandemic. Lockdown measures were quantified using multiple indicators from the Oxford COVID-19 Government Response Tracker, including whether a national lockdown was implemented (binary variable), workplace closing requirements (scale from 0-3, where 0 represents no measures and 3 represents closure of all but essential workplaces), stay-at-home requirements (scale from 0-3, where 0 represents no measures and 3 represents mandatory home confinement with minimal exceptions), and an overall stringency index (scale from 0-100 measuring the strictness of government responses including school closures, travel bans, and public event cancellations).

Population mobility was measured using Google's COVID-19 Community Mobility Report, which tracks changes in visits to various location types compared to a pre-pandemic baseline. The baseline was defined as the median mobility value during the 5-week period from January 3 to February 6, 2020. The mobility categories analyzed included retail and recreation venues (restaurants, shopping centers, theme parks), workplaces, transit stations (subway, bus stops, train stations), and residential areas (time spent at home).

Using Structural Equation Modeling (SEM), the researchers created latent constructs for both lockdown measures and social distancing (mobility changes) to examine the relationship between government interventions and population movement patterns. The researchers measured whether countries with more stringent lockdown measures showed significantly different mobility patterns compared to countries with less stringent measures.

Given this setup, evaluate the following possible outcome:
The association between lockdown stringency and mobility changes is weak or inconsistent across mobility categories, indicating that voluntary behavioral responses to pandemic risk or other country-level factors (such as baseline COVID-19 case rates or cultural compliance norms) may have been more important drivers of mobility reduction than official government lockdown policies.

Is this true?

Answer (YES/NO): NO